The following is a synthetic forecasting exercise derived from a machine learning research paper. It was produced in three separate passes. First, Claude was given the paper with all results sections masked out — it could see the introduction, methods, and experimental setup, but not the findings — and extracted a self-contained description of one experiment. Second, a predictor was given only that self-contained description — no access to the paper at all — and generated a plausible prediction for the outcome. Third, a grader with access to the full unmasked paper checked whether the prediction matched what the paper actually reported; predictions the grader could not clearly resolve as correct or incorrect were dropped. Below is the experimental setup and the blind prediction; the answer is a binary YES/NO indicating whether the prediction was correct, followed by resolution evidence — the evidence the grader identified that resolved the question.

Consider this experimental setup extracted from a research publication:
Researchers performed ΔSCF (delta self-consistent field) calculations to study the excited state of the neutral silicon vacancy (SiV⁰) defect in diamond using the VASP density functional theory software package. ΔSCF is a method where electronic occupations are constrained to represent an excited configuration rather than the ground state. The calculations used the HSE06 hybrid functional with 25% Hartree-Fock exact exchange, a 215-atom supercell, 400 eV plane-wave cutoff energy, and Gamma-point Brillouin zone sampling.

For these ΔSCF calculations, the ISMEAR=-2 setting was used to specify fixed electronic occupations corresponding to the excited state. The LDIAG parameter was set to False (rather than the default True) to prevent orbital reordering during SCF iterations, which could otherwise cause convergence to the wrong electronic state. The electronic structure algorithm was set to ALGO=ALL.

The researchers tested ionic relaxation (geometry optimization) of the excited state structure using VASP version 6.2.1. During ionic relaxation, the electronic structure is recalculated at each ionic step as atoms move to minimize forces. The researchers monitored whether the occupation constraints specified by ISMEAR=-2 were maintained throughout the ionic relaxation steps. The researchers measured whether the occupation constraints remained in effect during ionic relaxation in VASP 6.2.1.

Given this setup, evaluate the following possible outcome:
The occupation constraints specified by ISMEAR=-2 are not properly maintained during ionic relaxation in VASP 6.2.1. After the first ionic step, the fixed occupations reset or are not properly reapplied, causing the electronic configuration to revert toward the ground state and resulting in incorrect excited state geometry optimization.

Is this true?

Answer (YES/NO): YES